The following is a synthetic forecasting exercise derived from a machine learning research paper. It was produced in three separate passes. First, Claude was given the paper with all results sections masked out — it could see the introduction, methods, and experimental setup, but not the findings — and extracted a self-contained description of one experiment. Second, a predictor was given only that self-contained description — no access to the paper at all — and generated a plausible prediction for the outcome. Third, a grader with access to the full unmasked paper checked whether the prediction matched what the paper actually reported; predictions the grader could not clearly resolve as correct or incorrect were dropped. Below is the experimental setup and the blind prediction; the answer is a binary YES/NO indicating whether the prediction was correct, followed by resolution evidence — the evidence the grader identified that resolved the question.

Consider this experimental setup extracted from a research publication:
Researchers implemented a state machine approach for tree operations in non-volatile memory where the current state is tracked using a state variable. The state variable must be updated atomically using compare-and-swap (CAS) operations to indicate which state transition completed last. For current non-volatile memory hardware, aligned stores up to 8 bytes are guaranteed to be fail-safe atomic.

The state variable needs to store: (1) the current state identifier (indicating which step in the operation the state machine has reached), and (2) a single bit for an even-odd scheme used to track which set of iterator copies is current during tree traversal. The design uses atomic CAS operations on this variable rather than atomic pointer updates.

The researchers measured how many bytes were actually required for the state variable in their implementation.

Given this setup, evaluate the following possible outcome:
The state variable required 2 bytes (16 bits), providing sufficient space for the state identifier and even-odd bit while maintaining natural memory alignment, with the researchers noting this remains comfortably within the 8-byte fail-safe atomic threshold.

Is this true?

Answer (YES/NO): NO